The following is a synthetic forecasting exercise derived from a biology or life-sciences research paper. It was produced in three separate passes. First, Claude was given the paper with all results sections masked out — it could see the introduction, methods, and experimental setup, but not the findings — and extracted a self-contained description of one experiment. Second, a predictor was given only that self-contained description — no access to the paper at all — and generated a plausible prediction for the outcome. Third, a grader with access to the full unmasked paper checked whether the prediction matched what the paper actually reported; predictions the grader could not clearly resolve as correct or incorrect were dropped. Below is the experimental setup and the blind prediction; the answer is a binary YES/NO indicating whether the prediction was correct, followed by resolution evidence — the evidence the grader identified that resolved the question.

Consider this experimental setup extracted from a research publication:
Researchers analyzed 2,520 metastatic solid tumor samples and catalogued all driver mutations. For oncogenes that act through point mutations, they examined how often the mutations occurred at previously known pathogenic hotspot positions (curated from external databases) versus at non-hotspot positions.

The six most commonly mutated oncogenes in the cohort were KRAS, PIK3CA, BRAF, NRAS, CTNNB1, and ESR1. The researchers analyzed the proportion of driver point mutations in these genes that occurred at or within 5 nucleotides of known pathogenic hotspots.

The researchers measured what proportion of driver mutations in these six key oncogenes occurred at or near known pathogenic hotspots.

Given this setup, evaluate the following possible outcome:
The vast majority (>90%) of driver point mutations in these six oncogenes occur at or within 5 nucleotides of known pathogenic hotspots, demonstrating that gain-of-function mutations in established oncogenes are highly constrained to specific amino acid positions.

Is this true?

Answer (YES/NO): YES